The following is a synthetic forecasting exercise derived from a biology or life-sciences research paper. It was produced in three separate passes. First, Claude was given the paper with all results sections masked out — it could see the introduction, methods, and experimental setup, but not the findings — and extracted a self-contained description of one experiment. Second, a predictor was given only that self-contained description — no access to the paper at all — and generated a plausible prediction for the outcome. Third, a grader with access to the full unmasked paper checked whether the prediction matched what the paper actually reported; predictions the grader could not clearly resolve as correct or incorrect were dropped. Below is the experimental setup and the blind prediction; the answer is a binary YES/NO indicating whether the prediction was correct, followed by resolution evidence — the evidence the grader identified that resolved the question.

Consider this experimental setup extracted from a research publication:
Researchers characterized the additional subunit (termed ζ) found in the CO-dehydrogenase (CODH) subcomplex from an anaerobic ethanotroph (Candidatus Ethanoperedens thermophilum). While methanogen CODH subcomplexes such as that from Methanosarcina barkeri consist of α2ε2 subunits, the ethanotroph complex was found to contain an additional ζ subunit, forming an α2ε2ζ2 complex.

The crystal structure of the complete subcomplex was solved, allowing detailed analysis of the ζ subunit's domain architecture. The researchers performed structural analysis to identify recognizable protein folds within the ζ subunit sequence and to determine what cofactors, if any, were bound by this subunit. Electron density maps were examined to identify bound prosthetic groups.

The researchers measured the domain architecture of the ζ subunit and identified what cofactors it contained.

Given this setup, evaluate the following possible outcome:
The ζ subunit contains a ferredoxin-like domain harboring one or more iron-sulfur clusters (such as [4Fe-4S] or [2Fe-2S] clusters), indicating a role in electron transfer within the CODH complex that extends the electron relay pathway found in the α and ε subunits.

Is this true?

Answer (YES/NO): YES